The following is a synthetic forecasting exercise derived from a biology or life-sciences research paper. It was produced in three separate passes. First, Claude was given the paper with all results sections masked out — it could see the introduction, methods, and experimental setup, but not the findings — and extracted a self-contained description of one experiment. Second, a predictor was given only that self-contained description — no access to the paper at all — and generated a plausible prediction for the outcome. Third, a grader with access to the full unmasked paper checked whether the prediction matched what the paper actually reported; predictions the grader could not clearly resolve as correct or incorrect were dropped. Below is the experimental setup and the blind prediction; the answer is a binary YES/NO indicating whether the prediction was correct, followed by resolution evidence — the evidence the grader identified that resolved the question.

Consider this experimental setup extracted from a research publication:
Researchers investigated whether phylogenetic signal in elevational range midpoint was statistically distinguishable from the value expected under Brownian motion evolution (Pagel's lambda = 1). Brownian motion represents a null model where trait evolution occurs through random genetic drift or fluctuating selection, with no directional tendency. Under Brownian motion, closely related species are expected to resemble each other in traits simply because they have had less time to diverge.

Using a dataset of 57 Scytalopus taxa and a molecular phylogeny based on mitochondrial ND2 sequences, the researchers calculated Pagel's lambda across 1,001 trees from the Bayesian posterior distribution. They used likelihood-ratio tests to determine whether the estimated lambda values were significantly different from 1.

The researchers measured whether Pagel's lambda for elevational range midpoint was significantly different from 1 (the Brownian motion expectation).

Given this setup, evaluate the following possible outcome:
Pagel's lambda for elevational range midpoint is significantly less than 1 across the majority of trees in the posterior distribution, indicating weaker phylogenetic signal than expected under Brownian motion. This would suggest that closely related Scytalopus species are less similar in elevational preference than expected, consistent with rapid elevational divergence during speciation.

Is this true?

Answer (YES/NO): YES